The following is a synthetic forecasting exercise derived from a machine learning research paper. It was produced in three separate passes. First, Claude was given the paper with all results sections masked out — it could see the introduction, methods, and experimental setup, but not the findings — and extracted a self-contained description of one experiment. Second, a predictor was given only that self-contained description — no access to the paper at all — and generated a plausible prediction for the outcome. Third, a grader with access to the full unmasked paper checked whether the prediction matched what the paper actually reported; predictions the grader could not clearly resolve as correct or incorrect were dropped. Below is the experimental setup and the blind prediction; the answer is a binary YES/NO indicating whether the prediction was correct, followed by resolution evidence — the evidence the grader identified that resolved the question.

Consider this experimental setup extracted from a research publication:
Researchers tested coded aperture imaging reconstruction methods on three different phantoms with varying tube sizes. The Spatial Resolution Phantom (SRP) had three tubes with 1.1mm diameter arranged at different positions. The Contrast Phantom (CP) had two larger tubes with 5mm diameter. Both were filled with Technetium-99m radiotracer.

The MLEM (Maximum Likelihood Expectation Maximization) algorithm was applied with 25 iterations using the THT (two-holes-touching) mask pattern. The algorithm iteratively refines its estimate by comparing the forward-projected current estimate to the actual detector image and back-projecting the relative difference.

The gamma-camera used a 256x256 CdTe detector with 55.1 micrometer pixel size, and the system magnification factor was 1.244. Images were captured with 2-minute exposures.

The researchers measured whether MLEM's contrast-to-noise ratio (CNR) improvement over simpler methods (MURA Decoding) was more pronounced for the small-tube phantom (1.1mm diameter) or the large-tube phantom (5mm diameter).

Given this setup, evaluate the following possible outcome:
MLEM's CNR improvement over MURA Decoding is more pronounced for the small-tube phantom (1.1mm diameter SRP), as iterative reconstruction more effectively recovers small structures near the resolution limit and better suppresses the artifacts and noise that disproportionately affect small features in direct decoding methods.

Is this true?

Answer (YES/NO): YES